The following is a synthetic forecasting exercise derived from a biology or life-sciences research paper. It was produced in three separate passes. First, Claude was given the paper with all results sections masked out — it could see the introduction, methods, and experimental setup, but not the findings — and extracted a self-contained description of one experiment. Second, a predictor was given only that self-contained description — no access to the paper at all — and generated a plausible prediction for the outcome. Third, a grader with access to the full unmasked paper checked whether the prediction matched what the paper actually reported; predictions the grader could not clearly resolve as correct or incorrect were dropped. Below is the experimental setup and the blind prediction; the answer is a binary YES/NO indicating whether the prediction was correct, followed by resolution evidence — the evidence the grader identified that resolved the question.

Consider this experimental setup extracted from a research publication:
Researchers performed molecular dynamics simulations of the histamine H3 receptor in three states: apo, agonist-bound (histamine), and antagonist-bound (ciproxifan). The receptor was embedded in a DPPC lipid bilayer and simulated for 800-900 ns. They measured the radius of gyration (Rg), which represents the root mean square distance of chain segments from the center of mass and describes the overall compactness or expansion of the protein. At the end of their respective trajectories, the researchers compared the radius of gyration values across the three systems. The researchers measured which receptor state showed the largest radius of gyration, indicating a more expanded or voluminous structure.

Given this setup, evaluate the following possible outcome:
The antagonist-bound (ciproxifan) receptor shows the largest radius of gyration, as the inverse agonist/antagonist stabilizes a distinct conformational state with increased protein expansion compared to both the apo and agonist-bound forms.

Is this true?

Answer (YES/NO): NO